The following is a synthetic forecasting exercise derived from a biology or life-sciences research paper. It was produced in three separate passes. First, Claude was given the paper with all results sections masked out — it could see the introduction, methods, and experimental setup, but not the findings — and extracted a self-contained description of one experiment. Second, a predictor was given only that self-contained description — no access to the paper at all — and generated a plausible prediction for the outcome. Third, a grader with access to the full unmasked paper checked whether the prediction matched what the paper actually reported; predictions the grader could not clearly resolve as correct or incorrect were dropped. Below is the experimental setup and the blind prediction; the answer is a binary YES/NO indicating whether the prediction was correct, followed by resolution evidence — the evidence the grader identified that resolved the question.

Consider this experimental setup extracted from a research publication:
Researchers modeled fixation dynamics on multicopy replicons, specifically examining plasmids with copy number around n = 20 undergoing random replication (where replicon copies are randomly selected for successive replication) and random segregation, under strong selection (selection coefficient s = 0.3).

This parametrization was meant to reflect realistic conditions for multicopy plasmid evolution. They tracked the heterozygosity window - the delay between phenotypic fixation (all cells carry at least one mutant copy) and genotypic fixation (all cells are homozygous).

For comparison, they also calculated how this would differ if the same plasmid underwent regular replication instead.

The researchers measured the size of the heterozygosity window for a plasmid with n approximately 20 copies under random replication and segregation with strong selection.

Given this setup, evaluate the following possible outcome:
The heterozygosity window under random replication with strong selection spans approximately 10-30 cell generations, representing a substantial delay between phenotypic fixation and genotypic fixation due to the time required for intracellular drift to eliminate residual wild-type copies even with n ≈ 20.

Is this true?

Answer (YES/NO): NO